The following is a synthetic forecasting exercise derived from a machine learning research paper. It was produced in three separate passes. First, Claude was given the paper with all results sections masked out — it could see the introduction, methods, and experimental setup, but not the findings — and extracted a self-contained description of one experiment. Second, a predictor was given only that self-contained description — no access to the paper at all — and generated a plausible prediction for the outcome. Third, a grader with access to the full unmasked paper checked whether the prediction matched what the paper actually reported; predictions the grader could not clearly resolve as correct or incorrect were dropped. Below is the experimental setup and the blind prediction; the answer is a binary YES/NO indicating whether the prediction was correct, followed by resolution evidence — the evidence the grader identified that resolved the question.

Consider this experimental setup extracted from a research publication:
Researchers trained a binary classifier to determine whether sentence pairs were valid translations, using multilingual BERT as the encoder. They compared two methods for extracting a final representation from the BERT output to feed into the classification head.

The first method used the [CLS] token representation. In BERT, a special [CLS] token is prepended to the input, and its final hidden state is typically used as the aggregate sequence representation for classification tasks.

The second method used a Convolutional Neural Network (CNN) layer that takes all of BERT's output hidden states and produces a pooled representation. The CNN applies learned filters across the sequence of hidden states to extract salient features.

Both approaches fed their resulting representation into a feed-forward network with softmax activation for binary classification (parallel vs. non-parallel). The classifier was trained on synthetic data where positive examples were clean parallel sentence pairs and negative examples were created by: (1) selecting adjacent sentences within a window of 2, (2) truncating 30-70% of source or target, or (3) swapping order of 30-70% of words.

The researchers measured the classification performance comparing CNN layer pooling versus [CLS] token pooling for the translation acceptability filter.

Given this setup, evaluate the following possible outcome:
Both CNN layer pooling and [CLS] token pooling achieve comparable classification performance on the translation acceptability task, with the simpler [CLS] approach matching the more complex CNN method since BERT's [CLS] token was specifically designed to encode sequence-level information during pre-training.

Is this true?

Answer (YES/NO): NO